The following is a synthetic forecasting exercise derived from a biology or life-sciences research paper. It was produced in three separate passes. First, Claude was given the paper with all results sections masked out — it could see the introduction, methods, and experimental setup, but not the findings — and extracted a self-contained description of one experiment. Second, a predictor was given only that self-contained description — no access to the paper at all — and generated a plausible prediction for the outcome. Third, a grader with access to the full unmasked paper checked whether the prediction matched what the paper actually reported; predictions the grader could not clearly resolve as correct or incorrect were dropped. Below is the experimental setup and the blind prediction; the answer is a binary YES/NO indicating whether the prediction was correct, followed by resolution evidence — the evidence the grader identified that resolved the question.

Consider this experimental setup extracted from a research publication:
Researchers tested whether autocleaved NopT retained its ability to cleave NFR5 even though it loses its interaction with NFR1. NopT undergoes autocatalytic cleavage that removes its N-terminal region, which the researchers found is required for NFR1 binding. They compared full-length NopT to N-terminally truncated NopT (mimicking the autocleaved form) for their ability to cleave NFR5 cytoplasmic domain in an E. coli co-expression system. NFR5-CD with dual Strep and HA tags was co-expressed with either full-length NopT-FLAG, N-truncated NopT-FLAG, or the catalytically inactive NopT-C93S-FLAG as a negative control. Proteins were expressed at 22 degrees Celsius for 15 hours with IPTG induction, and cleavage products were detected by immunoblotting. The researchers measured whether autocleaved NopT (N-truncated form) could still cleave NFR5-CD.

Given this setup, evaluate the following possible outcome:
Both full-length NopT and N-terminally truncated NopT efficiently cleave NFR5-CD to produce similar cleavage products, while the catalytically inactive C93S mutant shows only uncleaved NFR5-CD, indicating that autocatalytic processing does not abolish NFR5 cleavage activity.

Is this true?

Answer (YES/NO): YES